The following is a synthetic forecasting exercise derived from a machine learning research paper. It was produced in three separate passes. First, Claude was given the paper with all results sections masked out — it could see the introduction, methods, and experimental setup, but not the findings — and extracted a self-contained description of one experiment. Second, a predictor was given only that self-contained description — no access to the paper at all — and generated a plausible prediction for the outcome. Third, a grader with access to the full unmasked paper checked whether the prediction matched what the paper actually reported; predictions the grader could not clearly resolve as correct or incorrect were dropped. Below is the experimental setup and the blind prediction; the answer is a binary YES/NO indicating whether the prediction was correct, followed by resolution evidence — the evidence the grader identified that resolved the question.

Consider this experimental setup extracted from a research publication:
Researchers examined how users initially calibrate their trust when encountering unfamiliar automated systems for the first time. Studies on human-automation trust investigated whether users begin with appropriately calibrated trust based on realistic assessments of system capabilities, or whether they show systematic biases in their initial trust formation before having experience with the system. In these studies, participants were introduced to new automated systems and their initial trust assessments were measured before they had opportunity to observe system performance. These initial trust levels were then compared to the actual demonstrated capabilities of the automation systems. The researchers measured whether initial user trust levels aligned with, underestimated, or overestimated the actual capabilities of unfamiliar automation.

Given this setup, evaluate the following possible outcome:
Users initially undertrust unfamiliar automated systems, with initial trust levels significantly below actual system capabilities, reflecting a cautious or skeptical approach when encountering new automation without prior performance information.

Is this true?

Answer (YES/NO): NO